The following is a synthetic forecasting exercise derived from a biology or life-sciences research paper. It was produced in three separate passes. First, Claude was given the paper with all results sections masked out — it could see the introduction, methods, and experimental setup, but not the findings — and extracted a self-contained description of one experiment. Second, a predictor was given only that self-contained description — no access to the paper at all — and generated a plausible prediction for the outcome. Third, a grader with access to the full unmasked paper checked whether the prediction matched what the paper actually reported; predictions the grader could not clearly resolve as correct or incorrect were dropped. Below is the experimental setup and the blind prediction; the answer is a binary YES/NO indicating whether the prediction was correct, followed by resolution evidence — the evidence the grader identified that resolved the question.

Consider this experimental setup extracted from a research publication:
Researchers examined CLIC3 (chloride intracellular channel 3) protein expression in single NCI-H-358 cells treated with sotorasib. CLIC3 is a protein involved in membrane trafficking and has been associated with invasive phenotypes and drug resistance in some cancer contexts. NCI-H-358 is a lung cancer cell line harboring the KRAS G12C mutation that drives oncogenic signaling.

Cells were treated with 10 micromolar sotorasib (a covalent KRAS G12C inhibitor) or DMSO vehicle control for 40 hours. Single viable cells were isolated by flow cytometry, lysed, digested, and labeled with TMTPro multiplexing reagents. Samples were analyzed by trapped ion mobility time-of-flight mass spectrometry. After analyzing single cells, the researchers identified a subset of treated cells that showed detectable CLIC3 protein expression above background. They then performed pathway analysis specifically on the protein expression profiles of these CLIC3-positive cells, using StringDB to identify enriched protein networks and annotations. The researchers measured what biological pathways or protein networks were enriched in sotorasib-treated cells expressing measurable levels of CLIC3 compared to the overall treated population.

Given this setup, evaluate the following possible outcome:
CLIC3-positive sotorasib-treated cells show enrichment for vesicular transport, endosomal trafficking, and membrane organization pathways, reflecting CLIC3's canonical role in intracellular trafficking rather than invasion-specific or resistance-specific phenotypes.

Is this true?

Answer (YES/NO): NO